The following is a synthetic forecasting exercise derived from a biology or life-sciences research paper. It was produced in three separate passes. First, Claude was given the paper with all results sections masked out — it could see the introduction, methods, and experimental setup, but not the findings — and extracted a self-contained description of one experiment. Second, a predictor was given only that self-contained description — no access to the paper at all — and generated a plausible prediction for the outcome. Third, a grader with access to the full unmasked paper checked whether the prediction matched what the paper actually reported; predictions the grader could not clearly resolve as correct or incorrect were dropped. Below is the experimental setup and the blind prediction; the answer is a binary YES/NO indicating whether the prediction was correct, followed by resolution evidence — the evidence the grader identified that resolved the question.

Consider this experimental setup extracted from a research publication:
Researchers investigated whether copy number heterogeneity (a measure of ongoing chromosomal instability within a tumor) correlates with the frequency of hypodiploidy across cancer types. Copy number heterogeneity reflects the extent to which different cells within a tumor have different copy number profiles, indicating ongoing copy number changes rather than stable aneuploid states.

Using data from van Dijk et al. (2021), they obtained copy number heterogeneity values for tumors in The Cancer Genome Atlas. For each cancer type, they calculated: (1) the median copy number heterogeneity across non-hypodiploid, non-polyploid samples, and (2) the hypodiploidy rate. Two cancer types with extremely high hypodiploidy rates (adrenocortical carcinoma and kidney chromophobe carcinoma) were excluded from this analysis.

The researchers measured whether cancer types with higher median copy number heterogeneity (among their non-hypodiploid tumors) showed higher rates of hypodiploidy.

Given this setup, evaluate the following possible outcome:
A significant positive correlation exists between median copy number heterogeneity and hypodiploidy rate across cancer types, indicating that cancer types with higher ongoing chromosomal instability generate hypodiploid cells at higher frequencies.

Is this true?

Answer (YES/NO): YES